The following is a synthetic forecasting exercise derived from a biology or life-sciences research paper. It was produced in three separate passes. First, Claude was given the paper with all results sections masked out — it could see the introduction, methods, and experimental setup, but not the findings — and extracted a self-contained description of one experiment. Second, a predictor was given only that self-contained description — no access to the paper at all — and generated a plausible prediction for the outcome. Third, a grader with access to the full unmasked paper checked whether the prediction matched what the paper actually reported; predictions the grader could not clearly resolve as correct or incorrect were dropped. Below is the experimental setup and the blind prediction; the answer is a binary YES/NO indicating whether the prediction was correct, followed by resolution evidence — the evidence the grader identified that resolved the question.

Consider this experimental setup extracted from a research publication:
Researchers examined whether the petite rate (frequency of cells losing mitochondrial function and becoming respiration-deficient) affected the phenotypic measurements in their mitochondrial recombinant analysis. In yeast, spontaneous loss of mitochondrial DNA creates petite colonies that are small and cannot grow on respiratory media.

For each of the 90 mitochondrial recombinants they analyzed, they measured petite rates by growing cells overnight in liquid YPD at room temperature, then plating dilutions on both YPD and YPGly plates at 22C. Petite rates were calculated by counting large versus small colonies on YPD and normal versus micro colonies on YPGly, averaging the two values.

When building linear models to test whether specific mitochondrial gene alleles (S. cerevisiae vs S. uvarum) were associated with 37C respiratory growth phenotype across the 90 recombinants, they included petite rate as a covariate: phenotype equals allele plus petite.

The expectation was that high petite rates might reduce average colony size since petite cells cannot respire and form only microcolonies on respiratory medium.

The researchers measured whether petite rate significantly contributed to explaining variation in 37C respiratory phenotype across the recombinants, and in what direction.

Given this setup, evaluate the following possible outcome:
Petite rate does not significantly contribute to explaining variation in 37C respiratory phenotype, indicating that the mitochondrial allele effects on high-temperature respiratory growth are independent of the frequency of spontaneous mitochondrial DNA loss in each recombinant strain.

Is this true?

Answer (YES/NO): YES